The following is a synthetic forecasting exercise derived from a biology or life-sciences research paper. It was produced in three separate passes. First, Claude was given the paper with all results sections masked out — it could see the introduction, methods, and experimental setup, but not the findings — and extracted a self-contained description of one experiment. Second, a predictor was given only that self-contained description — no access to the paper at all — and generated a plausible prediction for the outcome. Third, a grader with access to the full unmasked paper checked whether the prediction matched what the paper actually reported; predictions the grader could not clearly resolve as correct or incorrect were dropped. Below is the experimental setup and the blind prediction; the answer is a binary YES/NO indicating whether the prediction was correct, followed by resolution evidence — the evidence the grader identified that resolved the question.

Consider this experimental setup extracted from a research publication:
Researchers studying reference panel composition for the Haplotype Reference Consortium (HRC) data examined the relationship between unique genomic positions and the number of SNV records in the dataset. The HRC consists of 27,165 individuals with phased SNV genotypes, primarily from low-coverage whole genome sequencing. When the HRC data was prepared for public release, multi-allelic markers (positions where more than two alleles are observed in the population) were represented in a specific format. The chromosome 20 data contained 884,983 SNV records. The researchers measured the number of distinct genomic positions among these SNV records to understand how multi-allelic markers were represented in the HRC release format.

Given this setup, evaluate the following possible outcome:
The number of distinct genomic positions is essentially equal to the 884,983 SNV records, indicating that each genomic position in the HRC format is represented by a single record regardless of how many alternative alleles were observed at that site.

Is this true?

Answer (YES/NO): NO